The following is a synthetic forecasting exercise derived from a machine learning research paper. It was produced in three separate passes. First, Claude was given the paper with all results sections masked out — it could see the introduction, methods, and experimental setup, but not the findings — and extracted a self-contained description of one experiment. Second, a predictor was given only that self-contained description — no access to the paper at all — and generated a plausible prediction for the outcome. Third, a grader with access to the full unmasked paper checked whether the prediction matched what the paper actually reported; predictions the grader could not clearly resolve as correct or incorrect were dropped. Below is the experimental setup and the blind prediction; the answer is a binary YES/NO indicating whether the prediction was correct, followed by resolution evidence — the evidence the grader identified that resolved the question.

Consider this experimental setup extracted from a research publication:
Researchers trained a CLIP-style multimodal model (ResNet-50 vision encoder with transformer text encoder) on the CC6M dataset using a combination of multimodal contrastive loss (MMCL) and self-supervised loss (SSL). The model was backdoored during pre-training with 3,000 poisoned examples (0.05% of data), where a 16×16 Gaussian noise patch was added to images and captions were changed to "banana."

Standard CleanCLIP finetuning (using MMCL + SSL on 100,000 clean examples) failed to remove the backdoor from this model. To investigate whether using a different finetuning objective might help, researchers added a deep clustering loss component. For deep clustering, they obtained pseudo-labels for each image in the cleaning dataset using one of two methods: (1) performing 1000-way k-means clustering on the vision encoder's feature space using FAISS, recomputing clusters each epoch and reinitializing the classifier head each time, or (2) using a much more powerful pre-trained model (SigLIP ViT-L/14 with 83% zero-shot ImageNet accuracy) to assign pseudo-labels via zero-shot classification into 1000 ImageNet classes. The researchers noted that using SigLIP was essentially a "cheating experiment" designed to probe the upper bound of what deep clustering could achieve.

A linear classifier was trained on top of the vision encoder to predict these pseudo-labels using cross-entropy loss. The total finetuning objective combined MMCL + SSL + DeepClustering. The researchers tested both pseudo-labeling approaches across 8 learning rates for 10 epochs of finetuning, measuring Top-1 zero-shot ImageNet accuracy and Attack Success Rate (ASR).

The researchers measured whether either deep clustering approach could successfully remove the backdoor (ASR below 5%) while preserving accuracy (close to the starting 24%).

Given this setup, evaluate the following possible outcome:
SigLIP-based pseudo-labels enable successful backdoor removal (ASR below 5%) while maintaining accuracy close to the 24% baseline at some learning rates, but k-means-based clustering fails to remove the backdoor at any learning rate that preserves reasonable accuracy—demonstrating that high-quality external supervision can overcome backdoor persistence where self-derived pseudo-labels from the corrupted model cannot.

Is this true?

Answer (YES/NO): NO